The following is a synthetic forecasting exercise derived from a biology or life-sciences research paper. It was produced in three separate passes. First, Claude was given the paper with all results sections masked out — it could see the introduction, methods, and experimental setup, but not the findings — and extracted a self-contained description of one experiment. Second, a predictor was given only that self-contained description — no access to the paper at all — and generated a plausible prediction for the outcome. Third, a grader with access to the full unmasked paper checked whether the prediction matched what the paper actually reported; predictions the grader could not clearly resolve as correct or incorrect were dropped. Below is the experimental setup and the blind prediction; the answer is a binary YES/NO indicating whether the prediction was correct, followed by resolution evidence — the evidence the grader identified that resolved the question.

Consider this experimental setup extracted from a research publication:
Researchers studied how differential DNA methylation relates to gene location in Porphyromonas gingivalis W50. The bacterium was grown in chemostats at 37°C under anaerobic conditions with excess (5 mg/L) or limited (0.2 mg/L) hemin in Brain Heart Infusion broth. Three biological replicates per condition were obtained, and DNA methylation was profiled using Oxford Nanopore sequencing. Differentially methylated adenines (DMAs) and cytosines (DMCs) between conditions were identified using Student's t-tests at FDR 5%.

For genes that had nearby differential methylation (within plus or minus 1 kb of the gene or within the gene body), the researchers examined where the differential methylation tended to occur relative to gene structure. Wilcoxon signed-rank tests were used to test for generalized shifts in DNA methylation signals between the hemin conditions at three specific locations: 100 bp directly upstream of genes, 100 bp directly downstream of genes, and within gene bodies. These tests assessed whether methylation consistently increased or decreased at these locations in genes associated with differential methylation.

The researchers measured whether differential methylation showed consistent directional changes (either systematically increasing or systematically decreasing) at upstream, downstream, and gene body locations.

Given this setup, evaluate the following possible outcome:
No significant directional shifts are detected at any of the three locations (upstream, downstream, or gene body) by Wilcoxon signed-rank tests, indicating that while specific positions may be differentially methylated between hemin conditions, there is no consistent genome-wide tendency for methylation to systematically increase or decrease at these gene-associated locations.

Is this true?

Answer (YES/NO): NO